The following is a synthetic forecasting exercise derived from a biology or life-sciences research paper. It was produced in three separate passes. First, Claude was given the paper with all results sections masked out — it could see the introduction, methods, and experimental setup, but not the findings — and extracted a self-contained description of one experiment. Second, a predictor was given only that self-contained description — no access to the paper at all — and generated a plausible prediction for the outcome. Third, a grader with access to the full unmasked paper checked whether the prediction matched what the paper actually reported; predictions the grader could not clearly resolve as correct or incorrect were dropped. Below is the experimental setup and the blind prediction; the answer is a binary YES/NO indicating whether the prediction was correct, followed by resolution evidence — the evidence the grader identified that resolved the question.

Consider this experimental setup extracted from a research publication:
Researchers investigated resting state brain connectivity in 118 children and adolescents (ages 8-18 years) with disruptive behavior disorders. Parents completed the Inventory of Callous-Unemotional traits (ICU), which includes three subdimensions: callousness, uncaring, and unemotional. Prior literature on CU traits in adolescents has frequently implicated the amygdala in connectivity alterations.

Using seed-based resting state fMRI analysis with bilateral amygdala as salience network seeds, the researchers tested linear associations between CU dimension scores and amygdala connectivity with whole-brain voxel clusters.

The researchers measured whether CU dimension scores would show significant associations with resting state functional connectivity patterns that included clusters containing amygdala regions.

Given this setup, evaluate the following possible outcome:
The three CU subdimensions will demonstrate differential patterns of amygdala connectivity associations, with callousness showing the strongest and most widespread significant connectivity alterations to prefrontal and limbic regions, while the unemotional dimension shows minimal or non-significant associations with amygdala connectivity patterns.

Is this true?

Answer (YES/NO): NO